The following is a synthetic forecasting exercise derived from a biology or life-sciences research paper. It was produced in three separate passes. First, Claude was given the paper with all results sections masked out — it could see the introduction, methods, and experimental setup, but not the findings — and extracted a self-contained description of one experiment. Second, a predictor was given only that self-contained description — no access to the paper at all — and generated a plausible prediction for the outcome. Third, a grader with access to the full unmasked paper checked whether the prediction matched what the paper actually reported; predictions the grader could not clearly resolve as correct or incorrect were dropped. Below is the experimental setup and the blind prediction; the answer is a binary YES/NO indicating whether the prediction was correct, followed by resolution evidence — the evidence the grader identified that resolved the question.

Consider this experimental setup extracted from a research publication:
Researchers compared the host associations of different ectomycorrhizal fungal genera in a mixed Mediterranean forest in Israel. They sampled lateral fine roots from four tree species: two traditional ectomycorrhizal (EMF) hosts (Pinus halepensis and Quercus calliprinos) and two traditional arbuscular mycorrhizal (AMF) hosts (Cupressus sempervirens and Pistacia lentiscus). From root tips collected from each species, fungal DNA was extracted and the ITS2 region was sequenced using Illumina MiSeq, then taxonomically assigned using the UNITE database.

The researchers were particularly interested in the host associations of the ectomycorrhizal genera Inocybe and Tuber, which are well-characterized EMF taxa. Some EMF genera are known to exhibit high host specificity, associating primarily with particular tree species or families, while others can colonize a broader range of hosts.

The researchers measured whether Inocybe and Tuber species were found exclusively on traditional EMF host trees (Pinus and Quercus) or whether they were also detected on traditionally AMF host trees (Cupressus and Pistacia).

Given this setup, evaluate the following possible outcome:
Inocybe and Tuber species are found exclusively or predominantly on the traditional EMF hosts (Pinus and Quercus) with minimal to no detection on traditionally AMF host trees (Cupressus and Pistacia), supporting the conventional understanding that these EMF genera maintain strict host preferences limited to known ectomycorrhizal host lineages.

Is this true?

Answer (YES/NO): NO